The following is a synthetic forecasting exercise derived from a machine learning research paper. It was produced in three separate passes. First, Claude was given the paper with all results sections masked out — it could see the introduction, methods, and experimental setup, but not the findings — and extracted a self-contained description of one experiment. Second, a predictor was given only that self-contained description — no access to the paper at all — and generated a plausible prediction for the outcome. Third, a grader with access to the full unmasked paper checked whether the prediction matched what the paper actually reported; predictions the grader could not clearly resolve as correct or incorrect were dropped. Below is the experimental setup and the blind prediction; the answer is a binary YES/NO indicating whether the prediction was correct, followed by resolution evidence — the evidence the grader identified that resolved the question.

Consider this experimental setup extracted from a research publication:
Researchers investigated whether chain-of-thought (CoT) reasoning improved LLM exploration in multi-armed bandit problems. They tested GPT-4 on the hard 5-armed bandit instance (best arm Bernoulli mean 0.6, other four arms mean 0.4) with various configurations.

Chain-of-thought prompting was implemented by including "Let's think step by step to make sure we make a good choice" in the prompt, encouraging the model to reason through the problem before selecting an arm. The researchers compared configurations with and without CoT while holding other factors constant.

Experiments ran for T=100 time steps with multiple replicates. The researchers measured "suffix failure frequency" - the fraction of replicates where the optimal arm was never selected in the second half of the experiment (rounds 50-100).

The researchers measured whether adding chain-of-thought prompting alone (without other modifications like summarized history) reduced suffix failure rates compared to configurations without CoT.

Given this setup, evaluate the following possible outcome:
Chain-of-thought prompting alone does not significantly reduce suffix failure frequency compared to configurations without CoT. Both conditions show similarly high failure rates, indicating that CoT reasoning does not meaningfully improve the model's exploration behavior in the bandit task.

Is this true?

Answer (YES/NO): YES